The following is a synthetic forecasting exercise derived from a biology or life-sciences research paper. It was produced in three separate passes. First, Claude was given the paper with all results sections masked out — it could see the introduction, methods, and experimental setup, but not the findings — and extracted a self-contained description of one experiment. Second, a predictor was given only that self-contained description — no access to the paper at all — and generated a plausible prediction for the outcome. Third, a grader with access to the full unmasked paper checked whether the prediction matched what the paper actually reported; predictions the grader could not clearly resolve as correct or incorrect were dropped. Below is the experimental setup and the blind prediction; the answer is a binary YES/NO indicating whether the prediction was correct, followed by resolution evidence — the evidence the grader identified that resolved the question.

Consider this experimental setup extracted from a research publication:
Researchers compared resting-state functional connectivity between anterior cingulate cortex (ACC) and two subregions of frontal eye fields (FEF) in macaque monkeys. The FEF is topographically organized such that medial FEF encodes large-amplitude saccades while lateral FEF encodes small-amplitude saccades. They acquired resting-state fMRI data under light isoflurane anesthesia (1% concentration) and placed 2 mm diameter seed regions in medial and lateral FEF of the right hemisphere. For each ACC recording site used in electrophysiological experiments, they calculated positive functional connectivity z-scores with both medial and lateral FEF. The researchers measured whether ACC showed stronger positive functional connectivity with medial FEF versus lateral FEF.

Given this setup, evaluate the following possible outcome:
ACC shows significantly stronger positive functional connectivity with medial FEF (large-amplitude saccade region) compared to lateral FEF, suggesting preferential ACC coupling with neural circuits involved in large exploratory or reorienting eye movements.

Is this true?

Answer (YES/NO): YES